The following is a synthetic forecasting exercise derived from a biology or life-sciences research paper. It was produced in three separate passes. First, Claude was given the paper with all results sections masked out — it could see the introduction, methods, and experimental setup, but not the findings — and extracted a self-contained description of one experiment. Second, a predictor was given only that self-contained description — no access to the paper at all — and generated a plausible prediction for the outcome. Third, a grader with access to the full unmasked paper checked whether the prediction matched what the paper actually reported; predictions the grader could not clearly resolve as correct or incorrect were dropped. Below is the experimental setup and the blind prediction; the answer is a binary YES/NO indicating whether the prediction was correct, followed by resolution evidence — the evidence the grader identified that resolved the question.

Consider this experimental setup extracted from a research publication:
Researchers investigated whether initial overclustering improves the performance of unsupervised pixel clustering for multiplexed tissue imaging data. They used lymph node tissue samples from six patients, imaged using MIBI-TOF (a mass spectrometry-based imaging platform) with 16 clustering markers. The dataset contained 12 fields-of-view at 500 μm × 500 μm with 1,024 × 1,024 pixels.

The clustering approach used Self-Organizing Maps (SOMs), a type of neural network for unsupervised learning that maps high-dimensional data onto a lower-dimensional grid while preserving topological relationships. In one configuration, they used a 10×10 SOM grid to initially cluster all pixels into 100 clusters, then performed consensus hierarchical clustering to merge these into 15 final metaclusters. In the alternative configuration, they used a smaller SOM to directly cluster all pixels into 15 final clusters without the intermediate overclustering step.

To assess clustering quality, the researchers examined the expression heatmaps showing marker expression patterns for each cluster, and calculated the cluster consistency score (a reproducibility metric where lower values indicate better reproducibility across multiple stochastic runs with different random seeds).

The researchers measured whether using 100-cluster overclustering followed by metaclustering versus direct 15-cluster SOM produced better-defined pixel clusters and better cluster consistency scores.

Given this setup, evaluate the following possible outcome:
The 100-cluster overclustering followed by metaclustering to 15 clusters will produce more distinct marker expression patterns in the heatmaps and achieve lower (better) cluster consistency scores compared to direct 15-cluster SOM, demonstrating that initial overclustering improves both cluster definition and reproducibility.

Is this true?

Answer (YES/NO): YES